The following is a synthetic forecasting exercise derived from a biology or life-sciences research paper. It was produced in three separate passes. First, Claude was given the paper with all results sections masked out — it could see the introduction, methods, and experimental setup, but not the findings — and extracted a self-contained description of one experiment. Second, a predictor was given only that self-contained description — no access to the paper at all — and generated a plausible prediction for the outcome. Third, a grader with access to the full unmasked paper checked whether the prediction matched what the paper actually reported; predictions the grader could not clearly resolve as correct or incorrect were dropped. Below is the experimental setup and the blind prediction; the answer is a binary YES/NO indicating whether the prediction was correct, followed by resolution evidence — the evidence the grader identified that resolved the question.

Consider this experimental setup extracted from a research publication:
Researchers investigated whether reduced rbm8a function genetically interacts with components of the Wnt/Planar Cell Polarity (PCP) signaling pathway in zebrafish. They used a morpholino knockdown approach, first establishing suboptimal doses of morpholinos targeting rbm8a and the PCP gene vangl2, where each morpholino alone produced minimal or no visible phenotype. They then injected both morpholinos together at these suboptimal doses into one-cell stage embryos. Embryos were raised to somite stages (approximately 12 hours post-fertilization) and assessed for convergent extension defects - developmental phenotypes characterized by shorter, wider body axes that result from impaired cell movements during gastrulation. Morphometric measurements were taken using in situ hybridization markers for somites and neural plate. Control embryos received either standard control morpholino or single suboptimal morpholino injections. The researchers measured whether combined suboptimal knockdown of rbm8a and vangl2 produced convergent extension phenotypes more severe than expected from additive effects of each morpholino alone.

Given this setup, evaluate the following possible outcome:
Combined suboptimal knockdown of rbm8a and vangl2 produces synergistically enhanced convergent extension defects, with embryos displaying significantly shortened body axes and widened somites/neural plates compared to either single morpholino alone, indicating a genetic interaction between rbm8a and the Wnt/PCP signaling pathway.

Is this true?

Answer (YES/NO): YES